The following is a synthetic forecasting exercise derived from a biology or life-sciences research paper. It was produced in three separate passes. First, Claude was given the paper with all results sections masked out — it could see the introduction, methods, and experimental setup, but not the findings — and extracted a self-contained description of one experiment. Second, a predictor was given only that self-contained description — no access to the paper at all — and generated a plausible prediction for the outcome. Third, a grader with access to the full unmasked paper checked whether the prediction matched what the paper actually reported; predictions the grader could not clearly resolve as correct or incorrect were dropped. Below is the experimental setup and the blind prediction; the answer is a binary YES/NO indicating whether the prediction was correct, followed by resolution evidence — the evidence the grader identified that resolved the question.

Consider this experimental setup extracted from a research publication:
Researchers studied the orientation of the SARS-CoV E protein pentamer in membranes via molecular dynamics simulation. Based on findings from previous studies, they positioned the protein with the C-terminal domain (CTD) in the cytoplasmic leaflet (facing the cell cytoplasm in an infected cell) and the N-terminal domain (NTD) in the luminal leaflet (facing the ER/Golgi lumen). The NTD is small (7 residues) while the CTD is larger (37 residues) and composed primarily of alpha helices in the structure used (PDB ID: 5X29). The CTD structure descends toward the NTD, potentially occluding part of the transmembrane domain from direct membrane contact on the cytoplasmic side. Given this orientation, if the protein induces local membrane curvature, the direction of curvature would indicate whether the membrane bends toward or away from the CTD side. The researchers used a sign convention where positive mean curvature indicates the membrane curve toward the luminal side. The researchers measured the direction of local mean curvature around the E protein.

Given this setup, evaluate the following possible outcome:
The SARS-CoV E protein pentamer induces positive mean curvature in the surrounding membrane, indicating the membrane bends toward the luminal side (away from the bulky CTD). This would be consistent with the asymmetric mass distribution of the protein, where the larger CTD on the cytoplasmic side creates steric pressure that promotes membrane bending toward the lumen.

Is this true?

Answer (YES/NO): NO